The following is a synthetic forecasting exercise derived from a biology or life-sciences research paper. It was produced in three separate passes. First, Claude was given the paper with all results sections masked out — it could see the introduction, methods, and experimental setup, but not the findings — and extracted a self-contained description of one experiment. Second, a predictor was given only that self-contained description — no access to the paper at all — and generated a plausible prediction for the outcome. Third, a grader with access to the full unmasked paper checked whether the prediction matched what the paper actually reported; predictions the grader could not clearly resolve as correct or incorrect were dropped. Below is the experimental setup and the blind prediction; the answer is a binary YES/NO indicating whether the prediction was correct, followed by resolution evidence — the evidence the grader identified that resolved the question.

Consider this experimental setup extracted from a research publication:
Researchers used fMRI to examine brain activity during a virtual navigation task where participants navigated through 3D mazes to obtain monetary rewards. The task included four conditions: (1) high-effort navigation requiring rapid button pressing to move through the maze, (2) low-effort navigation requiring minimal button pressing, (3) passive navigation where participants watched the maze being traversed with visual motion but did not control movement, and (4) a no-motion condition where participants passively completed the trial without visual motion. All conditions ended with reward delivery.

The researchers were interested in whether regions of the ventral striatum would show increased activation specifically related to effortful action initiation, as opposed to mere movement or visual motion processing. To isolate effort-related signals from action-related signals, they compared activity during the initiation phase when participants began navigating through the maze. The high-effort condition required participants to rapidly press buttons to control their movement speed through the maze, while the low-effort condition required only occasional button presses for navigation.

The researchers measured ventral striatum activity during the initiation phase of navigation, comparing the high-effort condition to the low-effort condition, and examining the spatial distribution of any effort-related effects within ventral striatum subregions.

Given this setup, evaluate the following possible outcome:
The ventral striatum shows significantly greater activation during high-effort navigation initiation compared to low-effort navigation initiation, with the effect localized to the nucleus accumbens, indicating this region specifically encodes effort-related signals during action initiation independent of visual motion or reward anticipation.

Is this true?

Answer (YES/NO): NO